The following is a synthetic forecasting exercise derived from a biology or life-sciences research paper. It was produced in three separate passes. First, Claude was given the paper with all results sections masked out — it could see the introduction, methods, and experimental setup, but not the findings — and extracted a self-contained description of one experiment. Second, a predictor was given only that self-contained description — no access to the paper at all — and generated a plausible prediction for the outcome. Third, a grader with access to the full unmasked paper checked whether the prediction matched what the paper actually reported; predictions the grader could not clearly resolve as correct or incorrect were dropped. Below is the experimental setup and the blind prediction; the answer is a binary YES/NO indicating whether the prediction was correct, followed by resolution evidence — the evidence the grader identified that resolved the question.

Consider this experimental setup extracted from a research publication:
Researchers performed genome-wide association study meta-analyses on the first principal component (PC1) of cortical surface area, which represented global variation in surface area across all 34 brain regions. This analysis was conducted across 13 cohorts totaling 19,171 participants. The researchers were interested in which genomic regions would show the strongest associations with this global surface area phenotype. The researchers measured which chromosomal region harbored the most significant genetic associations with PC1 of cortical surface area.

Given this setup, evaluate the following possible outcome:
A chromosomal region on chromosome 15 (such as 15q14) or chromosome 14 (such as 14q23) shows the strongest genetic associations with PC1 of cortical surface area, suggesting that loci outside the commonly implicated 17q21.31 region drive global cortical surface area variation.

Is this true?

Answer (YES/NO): NO